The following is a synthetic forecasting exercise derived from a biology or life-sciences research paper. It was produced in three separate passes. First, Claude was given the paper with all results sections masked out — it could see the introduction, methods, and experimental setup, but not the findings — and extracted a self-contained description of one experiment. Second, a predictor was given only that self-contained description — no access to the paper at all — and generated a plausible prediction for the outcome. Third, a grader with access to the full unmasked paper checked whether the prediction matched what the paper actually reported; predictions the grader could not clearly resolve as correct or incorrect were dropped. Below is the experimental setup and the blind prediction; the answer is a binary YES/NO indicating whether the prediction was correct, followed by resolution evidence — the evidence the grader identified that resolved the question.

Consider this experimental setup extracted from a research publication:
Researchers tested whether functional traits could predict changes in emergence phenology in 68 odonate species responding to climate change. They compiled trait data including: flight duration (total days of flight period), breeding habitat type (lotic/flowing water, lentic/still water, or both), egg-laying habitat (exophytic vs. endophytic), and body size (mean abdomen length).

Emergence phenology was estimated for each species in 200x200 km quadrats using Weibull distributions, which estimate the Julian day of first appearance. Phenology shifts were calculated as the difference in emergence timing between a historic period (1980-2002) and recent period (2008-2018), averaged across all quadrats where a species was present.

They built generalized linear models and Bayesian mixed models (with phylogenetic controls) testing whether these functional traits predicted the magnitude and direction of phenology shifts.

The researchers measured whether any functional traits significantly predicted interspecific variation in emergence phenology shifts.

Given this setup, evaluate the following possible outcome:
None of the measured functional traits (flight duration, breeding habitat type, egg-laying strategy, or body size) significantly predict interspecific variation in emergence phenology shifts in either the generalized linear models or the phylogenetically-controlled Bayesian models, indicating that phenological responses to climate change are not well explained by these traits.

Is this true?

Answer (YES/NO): YES